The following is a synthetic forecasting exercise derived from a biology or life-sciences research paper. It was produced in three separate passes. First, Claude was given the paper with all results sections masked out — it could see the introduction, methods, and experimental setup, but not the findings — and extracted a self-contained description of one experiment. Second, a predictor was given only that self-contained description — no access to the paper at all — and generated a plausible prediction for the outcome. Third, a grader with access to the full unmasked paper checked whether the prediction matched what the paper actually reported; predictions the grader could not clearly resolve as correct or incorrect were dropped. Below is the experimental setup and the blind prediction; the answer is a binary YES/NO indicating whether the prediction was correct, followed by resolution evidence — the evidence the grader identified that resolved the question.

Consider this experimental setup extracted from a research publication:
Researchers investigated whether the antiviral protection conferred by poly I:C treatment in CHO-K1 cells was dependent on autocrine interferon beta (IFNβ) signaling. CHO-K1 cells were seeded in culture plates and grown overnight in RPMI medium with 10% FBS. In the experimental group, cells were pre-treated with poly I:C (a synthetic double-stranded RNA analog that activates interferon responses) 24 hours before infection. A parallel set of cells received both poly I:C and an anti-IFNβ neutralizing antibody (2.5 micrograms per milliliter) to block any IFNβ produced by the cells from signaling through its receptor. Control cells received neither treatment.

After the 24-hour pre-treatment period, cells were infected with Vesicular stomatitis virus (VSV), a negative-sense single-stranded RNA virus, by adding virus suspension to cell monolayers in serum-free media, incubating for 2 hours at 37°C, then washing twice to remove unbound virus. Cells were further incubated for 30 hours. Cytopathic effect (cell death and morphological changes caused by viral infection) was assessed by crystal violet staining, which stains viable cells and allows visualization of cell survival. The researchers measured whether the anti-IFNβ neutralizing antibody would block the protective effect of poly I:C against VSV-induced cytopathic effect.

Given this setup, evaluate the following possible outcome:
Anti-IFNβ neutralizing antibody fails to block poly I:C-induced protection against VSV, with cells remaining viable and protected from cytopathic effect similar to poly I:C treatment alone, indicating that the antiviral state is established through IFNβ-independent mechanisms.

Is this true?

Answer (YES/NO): NO